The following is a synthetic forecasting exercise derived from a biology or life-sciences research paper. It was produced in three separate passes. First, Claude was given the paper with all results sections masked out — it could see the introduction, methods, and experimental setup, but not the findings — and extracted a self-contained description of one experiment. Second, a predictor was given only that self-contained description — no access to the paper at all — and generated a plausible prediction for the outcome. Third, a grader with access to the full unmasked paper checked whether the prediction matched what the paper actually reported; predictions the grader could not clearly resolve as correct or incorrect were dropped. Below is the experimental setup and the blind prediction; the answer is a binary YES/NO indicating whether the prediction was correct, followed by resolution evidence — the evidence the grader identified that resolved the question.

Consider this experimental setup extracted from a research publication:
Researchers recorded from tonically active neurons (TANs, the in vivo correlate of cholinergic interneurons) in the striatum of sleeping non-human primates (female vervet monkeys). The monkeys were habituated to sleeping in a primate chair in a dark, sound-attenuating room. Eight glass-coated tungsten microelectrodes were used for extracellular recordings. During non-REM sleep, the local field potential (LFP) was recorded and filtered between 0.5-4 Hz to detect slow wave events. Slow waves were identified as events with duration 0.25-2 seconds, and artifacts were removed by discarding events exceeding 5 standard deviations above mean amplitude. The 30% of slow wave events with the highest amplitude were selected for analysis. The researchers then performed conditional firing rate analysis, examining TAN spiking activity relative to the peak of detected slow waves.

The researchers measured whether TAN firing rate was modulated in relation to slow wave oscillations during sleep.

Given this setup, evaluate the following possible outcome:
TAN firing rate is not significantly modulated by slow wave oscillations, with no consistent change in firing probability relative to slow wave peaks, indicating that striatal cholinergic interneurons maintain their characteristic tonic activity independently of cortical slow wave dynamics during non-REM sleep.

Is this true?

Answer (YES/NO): NO